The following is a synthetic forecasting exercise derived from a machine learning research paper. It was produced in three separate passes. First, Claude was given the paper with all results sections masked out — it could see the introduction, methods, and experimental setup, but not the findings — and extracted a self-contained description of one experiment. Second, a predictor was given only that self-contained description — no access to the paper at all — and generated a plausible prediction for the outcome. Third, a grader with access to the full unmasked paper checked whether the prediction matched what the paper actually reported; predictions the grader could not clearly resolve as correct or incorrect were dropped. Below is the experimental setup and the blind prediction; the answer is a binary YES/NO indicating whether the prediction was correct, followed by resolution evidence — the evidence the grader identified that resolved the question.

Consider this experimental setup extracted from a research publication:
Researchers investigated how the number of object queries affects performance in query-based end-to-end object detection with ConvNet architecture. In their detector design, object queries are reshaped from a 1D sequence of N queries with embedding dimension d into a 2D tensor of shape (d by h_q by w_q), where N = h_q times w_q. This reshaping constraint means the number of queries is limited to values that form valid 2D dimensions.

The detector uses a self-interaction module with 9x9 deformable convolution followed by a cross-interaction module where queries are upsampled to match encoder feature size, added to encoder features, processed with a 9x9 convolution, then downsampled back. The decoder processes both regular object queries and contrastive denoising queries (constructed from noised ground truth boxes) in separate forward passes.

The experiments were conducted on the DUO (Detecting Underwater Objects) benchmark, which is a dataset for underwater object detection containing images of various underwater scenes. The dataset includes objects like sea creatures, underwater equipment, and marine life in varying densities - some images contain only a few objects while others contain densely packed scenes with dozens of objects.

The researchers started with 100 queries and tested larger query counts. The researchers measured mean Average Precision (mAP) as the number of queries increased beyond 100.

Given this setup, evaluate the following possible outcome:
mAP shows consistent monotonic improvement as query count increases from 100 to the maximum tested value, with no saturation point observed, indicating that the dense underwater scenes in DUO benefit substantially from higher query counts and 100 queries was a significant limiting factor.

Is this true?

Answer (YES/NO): NO